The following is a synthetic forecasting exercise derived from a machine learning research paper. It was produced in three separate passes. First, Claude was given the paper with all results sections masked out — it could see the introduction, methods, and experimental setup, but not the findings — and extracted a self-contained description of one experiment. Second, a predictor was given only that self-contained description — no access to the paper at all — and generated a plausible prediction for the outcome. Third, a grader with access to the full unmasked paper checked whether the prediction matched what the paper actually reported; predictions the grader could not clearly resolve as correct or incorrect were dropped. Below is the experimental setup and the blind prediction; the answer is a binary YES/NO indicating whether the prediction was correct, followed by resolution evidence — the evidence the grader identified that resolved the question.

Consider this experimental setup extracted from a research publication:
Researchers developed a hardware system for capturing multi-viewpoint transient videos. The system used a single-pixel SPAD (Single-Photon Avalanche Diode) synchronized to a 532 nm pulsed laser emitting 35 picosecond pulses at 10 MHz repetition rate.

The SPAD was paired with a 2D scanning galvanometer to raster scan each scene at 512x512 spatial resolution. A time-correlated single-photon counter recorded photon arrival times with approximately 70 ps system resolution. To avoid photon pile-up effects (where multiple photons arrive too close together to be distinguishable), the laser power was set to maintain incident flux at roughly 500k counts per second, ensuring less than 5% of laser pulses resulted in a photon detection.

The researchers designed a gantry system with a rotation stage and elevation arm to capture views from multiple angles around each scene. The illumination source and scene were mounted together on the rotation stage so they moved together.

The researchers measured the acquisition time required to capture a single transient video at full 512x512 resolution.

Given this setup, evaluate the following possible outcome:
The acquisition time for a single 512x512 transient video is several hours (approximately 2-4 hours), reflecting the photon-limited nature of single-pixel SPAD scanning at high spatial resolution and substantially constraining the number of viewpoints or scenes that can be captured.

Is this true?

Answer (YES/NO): NO